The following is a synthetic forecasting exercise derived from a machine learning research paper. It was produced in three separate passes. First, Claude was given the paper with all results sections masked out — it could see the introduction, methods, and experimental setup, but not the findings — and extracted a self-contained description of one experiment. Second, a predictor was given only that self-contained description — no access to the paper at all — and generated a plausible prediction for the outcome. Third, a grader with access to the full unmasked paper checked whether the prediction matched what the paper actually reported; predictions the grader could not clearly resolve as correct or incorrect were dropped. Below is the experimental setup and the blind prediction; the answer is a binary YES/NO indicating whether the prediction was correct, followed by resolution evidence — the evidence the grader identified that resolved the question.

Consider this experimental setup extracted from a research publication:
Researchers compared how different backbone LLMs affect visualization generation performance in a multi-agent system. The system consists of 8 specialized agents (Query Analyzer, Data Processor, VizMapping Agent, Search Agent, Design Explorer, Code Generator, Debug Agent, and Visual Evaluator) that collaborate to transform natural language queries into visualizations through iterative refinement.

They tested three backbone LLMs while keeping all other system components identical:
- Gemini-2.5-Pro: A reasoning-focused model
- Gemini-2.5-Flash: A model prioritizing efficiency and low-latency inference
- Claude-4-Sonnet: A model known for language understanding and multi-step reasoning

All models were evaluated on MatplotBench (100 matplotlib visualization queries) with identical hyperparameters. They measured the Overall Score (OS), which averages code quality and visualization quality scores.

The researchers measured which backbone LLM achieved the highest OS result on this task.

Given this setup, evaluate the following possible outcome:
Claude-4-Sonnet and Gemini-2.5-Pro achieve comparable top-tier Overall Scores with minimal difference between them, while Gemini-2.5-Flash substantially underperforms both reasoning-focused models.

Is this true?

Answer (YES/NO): NO